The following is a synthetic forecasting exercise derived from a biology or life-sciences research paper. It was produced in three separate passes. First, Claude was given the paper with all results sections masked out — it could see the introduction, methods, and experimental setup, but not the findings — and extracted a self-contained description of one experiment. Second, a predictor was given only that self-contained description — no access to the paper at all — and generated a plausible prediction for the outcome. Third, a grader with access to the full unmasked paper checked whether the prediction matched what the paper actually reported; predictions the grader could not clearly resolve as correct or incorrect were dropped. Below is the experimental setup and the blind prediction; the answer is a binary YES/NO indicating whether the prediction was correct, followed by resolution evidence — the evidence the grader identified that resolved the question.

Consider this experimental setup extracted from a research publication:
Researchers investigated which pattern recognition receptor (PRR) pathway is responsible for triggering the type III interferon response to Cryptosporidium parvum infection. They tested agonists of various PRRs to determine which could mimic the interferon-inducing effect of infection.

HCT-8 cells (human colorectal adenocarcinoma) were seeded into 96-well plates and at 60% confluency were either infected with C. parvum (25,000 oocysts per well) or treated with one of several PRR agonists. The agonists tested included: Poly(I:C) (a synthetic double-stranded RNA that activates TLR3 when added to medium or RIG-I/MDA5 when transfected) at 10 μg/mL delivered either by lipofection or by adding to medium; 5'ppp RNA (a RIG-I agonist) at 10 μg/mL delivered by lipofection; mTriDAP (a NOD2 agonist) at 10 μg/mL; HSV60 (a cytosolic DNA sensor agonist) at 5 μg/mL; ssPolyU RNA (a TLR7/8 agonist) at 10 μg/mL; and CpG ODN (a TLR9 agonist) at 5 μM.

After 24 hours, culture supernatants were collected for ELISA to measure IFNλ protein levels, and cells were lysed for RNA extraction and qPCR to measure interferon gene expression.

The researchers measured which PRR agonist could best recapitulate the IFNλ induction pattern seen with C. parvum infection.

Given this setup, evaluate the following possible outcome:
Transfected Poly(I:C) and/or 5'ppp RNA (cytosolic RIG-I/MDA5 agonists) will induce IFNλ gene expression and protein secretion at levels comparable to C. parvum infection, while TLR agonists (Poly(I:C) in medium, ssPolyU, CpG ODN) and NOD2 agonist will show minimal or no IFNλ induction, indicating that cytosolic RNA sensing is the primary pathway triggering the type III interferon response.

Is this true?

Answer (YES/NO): NO